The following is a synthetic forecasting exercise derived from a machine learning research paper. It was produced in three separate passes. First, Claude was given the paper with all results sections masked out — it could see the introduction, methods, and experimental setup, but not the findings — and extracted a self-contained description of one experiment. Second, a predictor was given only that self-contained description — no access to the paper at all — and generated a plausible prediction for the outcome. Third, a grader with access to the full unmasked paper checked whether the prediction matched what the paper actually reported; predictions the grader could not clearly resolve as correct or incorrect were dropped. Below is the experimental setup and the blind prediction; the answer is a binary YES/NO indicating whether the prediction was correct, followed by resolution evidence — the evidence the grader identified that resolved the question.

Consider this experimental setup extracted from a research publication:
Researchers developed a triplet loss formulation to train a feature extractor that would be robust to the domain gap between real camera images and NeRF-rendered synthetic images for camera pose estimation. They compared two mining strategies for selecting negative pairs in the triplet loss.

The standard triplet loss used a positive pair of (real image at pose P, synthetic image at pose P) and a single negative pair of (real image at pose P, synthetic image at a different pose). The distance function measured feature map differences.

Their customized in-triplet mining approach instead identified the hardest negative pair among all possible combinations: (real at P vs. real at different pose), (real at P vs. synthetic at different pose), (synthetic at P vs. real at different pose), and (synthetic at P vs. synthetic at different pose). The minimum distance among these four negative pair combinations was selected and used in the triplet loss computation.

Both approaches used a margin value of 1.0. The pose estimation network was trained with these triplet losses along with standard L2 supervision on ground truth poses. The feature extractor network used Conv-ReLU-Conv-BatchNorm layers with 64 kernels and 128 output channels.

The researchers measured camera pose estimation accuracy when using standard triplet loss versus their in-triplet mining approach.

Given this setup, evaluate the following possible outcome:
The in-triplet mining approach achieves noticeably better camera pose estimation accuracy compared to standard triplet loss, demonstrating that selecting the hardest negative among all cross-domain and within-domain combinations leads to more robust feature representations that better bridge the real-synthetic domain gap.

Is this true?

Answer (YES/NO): YES